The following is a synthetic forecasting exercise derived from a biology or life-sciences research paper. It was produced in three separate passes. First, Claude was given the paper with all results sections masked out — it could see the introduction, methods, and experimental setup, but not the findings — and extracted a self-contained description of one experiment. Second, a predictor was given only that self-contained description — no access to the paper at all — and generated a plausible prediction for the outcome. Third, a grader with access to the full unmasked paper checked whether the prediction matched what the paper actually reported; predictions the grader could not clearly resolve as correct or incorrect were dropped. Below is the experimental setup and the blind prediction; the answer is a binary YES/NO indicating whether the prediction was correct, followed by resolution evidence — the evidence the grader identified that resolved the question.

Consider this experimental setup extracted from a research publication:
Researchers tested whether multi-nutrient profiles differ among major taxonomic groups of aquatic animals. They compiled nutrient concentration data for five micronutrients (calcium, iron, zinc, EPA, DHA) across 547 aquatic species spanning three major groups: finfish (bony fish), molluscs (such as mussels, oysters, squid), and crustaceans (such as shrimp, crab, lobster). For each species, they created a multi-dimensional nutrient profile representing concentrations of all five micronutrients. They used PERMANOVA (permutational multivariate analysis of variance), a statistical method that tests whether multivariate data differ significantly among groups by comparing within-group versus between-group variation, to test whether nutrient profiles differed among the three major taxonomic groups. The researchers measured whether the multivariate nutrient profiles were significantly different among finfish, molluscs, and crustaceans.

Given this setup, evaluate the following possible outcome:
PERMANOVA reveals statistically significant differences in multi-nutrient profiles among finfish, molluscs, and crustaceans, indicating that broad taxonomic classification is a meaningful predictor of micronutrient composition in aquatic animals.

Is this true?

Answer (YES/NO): YES